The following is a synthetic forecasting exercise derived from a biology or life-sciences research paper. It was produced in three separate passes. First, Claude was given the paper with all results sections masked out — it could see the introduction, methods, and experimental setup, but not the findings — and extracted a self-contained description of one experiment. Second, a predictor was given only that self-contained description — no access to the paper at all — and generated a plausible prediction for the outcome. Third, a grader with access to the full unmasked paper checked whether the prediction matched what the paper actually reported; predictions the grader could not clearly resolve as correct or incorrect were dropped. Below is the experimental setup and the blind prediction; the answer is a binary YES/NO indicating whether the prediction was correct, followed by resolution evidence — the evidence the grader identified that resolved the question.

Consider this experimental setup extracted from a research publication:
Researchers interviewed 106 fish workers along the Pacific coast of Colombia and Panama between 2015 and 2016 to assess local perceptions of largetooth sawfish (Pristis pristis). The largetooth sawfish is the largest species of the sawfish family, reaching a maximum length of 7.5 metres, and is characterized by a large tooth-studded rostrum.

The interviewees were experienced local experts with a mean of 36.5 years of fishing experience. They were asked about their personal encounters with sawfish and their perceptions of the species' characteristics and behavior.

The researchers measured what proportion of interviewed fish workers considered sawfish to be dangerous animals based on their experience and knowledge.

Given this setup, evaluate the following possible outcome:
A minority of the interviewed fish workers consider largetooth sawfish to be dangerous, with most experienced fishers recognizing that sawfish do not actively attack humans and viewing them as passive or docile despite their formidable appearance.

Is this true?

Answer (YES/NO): NO